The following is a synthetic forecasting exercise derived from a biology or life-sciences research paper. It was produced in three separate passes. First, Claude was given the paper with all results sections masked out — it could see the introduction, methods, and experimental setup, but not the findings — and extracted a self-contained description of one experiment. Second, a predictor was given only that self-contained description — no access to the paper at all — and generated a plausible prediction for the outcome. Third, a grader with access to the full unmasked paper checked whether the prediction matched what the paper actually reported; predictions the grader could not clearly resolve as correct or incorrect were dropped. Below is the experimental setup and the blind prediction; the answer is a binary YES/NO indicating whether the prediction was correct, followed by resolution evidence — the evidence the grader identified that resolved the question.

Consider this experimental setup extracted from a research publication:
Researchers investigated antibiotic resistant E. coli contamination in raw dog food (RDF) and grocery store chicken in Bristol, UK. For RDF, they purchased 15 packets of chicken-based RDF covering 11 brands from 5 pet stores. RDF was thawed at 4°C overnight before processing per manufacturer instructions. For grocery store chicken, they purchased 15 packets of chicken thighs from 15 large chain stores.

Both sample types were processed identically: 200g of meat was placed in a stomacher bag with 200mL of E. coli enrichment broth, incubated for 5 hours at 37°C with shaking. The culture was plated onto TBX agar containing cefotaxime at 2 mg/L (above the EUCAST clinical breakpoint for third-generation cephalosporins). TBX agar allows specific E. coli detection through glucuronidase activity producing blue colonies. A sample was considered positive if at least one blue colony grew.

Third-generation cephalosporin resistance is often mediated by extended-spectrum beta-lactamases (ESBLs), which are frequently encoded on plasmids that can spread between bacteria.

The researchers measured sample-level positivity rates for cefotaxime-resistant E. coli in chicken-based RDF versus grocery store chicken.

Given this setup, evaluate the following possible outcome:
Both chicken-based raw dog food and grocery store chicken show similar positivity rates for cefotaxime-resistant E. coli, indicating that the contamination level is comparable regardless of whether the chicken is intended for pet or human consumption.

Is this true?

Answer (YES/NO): YES